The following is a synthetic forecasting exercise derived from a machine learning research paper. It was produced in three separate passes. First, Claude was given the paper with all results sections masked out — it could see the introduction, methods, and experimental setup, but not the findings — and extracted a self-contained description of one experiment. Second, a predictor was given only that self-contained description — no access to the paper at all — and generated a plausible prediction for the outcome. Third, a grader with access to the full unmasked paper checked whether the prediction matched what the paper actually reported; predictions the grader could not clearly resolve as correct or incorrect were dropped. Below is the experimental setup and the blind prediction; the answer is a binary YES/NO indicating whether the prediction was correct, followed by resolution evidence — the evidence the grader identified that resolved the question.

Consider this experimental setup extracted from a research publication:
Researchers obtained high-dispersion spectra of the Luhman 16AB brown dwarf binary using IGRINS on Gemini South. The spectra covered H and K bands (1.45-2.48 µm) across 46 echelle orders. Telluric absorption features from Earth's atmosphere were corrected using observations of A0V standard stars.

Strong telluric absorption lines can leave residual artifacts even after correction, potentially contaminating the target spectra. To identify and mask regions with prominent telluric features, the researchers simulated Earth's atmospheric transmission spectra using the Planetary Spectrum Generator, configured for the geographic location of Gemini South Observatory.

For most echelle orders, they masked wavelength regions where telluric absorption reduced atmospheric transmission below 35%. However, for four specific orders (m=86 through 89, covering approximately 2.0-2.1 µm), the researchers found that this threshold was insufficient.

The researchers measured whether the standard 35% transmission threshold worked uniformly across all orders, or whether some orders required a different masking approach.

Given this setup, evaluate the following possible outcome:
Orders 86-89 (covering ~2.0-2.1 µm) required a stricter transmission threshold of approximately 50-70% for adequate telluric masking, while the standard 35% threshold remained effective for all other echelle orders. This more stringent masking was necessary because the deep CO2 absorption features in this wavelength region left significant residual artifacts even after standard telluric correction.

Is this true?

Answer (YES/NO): NO